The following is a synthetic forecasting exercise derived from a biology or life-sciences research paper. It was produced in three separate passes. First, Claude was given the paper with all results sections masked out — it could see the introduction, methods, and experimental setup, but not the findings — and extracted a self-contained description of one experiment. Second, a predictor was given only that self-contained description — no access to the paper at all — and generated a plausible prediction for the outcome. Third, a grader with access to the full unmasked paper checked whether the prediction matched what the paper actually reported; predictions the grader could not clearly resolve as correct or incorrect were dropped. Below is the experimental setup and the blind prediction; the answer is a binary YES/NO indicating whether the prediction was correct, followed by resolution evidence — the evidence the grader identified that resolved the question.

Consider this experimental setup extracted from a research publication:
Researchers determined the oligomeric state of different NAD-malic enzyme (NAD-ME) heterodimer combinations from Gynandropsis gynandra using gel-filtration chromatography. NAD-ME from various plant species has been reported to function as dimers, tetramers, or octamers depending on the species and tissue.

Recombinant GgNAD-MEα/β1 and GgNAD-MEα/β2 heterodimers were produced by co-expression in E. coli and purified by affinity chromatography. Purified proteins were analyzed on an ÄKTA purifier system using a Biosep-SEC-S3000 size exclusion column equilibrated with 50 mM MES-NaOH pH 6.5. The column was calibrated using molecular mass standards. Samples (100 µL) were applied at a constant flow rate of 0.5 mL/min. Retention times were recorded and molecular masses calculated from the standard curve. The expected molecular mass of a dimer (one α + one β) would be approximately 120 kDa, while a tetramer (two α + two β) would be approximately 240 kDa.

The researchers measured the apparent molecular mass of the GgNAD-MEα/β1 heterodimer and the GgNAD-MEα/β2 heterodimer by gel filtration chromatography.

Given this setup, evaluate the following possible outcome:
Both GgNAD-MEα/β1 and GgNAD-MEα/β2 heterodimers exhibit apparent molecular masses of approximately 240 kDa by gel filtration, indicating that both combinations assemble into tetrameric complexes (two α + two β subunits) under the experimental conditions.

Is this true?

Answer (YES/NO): NO